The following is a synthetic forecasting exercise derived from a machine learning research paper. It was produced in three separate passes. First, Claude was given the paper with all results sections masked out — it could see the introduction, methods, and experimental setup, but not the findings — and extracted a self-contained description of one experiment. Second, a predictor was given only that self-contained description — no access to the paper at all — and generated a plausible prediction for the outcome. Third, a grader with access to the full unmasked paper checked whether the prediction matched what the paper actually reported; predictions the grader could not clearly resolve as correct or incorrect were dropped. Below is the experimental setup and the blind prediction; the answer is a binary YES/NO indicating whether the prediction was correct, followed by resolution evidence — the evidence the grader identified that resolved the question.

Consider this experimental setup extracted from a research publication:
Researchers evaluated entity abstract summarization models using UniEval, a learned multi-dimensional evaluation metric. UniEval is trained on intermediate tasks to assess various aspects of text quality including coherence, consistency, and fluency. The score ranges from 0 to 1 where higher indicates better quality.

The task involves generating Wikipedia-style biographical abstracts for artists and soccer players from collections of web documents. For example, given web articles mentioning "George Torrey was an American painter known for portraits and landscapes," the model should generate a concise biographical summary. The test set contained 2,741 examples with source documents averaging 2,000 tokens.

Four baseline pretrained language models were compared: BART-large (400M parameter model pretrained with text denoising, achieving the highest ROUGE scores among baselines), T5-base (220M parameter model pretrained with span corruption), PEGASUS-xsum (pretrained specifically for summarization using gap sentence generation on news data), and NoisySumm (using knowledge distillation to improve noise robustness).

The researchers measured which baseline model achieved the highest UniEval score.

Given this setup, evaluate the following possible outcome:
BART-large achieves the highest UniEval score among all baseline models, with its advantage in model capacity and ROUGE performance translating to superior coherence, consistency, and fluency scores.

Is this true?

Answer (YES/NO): NO